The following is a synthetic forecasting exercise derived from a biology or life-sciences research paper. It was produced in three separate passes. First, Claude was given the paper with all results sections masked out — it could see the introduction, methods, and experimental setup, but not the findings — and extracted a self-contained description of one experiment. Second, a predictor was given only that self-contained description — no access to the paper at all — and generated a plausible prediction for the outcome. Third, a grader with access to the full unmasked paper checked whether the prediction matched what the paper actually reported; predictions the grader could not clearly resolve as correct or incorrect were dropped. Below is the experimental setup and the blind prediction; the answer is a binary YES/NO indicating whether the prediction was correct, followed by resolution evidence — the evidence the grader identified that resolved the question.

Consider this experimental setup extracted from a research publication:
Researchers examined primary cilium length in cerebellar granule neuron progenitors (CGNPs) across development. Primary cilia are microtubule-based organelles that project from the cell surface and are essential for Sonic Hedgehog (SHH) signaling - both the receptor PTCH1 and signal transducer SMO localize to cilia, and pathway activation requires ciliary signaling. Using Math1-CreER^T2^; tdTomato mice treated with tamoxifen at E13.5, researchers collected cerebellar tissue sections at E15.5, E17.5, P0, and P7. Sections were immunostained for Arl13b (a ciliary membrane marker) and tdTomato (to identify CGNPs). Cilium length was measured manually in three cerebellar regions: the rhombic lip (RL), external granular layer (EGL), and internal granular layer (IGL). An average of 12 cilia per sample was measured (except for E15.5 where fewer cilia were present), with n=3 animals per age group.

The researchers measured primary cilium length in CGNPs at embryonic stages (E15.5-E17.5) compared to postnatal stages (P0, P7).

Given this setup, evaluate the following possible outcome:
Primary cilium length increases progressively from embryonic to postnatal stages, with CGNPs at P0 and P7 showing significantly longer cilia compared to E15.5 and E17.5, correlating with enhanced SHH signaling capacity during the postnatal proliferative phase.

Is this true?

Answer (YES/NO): YES